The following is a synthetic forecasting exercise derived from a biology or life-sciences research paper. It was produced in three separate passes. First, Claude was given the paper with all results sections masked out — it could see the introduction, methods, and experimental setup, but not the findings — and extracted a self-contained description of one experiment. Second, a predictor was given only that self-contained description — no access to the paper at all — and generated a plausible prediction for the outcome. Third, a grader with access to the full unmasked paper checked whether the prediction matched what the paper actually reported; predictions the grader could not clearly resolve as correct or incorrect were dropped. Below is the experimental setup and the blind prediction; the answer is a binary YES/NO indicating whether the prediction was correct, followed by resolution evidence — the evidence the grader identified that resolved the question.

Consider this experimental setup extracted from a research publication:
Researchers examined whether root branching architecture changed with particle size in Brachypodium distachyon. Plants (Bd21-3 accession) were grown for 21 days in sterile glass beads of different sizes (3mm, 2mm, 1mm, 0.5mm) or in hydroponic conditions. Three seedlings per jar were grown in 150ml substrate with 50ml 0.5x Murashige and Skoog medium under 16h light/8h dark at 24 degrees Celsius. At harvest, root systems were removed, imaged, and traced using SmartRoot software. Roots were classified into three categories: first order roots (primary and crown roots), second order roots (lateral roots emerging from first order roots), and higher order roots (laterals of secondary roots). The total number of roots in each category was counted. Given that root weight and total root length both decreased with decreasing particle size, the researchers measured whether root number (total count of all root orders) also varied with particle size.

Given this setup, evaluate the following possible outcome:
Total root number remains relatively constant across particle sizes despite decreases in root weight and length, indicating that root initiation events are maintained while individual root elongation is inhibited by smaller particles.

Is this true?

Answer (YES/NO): YES